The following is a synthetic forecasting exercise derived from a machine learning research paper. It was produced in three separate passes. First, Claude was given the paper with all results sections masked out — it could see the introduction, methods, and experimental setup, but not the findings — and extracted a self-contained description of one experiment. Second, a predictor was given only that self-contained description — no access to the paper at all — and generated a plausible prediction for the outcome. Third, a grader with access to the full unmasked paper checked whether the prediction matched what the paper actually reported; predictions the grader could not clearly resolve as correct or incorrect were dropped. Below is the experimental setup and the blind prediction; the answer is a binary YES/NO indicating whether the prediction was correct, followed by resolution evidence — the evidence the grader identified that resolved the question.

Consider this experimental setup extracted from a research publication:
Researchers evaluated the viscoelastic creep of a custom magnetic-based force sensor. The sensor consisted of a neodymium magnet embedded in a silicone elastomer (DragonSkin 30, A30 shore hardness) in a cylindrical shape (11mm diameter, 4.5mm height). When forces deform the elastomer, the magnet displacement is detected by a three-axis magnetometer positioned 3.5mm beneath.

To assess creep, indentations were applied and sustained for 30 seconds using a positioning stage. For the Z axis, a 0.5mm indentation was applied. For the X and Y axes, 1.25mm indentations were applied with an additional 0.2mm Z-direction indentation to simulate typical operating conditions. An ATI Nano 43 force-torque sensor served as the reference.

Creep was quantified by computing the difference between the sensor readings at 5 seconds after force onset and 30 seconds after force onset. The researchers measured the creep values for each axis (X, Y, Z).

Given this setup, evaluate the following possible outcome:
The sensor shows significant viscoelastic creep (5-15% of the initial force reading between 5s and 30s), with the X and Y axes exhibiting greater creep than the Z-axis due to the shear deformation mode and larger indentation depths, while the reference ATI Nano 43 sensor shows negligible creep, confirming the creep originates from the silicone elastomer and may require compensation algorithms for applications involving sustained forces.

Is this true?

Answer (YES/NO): NO